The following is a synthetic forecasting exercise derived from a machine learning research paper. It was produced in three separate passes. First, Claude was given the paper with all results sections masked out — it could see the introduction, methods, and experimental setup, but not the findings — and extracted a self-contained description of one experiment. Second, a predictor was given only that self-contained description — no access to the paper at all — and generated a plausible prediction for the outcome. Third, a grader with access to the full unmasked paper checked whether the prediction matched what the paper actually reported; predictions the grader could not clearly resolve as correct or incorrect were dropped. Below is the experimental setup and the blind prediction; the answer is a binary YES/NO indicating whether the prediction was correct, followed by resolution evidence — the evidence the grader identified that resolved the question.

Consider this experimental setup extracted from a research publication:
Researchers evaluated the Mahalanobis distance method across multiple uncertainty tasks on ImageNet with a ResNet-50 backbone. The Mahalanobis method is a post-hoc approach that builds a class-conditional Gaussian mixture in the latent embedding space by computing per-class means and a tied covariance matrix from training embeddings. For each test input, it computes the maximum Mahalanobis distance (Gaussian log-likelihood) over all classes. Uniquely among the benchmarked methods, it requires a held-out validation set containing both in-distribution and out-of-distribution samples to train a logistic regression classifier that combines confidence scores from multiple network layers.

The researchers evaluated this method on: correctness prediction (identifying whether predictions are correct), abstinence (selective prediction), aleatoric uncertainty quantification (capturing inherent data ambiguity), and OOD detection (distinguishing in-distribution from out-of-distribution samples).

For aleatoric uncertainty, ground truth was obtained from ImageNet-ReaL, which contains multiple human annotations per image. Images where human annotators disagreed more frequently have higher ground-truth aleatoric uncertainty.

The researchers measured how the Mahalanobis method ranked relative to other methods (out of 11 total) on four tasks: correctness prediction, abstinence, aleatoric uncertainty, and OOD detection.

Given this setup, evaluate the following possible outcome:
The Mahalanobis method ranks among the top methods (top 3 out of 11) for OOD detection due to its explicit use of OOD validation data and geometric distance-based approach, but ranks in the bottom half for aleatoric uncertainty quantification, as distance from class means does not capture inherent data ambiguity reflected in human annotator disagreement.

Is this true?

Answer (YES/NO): YES